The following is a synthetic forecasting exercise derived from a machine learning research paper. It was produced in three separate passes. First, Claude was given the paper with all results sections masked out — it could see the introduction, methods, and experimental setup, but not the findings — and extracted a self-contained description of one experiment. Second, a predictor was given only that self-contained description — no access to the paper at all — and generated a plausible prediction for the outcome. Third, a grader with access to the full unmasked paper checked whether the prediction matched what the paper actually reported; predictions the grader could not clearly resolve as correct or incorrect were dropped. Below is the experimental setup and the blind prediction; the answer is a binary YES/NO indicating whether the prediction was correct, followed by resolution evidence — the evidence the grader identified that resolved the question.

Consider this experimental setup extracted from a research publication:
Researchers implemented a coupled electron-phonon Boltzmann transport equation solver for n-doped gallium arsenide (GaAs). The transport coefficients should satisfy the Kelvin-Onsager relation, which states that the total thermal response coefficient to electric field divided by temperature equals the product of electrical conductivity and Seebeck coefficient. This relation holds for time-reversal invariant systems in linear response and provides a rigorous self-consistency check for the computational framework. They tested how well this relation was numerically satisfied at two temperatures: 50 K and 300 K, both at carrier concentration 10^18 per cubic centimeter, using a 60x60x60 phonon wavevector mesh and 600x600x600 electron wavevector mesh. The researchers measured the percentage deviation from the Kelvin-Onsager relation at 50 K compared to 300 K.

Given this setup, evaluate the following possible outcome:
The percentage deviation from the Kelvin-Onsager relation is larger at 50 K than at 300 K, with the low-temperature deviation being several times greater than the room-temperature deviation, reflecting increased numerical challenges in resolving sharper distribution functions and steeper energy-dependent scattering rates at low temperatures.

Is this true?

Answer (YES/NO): YES